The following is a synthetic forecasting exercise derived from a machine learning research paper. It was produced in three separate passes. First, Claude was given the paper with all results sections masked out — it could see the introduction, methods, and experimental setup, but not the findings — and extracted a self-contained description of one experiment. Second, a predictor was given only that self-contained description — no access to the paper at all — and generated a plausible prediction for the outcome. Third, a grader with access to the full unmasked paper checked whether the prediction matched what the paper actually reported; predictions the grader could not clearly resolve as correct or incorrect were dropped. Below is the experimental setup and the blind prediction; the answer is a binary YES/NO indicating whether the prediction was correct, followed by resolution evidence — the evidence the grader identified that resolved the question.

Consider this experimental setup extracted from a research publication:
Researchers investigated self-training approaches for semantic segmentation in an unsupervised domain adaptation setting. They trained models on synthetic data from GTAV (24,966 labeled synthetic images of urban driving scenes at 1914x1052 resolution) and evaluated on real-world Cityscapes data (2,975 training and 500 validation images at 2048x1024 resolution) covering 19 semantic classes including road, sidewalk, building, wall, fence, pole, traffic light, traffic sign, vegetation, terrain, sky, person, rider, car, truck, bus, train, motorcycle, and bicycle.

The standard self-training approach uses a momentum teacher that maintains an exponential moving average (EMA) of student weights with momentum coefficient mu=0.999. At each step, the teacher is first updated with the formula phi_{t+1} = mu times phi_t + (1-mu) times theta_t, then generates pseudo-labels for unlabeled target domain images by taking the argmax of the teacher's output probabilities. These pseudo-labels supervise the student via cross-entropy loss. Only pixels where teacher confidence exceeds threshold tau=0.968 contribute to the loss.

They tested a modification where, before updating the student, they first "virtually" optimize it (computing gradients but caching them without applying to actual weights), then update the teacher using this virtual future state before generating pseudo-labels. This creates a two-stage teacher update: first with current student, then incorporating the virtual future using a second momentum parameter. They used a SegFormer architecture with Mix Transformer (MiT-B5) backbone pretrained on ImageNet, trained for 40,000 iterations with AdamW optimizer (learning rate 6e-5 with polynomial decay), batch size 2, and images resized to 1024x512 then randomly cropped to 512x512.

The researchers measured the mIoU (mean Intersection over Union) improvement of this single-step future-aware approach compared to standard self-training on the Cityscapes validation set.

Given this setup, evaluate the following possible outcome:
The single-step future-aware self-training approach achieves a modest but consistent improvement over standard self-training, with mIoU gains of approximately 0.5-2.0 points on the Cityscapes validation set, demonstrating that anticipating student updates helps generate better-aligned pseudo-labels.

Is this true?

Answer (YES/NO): YES